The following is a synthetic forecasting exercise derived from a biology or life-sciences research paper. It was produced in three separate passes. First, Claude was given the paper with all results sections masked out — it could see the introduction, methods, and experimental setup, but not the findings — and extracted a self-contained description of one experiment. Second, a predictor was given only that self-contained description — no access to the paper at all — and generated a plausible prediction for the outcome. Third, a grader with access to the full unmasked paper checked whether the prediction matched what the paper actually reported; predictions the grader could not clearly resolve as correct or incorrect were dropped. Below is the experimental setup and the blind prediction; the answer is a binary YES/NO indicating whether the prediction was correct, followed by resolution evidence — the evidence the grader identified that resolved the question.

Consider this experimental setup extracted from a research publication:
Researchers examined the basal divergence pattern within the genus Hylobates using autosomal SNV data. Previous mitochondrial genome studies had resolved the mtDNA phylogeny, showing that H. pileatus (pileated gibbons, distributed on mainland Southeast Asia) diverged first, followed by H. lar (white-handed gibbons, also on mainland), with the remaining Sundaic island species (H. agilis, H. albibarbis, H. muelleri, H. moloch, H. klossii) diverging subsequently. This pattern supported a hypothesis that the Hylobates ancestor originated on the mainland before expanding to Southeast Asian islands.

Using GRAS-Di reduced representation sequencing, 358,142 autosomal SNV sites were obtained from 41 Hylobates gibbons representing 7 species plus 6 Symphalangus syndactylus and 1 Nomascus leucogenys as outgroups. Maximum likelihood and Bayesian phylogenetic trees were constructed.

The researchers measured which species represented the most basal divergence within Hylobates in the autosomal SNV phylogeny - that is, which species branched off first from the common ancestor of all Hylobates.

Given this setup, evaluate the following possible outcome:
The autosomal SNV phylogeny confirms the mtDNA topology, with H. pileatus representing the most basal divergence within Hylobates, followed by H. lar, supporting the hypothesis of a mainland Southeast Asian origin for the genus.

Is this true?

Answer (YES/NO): YES